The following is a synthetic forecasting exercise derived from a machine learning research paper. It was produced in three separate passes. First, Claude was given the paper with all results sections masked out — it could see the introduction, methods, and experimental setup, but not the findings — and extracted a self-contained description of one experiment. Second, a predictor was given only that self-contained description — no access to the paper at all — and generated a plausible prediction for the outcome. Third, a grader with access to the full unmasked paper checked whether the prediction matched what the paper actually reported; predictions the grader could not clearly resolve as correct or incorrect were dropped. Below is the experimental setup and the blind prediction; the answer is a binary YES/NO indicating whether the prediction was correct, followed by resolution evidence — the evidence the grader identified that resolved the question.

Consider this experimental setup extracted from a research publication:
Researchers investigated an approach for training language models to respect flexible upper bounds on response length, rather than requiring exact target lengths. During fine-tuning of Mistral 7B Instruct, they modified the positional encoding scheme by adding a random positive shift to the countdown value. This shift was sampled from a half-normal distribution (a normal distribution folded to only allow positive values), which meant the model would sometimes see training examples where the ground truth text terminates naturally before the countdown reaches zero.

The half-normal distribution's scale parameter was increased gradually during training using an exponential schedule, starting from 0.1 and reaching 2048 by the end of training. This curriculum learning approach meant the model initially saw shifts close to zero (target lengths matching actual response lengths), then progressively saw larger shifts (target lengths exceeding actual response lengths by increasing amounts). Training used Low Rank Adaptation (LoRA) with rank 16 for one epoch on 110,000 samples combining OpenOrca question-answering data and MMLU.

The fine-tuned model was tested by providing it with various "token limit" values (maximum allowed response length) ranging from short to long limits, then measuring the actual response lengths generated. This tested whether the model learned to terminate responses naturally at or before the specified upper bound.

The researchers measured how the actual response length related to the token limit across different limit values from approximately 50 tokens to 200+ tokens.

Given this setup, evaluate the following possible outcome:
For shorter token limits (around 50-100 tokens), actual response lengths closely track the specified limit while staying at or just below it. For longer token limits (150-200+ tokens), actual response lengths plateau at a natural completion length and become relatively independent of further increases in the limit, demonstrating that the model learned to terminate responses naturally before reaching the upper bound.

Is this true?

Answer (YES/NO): NO